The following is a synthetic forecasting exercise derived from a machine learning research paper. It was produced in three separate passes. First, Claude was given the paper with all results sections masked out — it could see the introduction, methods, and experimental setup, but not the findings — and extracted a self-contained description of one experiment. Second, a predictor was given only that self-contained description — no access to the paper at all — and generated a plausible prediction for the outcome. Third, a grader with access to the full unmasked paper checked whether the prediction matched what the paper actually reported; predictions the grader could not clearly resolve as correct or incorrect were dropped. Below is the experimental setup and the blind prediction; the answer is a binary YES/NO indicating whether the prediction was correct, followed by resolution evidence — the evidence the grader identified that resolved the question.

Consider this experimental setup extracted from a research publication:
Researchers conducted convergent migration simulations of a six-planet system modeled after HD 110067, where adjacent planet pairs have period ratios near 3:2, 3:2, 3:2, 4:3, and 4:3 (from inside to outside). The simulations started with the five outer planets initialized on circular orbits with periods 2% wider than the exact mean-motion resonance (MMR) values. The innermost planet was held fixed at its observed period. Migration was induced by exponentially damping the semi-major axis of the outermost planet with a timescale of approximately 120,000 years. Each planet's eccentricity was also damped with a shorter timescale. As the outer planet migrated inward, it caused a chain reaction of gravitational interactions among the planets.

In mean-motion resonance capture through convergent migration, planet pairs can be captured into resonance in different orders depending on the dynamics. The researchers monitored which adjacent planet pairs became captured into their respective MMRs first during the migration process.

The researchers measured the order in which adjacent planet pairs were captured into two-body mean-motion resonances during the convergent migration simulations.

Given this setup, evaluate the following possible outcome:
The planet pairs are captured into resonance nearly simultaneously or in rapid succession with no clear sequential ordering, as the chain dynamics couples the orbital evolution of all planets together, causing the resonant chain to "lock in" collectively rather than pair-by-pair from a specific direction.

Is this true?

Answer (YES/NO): NO